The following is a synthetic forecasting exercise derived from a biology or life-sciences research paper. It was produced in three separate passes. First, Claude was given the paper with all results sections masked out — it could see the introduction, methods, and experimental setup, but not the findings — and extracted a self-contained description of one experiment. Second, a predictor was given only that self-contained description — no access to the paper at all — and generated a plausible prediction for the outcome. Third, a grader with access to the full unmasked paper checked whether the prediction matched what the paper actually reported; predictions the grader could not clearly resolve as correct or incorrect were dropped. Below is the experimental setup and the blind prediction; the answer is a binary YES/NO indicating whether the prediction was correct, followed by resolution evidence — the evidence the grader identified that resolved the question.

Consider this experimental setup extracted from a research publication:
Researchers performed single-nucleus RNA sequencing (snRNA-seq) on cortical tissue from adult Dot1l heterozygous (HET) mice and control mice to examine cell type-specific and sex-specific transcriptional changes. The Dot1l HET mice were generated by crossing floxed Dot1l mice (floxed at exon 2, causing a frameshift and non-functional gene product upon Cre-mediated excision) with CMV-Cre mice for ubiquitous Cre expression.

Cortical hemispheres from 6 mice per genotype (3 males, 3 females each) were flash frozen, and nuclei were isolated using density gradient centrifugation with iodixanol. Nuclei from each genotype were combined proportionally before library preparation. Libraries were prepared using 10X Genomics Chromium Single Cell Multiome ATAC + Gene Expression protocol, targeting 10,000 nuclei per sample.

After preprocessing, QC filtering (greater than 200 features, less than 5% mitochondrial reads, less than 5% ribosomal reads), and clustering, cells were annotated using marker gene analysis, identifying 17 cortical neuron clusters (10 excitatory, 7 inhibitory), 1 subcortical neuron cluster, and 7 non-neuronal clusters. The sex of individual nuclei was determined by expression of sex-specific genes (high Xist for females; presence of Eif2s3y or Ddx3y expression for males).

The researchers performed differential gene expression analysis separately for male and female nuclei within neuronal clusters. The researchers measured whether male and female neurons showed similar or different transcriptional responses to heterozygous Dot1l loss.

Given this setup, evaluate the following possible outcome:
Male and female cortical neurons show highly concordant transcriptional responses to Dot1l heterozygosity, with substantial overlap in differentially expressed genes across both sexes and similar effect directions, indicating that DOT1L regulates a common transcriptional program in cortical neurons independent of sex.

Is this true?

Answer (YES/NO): NO